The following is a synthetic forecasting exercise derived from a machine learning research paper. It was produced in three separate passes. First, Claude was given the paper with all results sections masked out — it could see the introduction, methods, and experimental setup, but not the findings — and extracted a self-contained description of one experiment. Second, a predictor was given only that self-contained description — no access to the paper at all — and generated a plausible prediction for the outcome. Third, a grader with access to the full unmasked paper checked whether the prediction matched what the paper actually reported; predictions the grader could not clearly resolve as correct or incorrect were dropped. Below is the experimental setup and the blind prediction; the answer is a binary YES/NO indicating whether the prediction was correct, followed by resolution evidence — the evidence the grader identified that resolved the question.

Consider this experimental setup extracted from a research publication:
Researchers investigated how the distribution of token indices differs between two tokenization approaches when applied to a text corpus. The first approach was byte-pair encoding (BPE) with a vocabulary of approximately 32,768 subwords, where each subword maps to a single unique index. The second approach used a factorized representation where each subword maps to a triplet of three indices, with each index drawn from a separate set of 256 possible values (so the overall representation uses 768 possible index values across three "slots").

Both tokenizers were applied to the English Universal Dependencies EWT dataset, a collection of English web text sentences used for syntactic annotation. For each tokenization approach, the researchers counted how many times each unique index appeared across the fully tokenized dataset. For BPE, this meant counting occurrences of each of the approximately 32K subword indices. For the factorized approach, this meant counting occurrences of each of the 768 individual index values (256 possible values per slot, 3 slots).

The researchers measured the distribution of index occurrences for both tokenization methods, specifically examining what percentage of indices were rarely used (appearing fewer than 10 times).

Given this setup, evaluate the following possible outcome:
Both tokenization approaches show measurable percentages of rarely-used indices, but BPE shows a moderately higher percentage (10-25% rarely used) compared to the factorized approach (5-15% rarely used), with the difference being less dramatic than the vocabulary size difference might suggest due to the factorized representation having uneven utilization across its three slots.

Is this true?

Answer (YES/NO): NO